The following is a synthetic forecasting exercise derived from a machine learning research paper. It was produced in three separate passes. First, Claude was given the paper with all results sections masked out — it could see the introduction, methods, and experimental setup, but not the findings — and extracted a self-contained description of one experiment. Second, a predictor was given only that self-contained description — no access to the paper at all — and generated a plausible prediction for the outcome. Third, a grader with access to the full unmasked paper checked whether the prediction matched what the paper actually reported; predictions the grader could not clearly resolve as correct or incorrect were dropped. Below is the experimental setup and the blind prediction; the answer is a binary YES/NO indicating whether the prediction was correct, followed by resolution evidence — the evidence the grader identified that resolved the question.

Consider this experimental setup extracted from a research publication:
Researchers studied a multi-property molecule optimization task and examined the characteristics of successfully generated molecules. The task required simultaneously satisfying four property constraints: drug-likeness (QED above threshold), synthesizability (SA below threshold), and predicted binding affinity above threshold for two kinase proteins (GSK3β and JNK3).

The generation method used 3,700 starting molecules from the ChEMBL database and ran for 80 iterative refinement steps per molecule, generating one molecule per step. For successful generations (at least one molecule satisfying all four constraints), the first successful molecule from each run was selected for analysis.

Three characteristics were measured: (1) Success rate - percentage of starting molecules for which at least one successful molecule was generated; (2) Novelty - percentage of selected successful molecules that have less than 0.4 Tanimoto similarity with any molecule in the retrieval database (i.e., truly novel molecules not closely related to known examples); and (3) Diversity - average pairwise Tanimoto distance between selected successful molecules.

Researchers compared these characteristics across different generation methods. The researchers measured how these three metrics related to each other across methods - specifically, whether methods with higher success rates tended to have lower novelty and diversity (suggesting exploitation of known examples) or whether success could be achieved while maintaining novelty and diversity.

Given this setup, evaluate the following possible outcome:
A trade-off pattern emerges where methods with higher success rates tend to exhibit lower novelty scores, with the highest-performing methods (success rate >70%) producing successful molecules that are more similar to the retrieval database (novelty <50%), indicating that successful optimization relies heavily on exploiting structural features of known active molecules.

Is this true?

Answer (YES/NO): NO